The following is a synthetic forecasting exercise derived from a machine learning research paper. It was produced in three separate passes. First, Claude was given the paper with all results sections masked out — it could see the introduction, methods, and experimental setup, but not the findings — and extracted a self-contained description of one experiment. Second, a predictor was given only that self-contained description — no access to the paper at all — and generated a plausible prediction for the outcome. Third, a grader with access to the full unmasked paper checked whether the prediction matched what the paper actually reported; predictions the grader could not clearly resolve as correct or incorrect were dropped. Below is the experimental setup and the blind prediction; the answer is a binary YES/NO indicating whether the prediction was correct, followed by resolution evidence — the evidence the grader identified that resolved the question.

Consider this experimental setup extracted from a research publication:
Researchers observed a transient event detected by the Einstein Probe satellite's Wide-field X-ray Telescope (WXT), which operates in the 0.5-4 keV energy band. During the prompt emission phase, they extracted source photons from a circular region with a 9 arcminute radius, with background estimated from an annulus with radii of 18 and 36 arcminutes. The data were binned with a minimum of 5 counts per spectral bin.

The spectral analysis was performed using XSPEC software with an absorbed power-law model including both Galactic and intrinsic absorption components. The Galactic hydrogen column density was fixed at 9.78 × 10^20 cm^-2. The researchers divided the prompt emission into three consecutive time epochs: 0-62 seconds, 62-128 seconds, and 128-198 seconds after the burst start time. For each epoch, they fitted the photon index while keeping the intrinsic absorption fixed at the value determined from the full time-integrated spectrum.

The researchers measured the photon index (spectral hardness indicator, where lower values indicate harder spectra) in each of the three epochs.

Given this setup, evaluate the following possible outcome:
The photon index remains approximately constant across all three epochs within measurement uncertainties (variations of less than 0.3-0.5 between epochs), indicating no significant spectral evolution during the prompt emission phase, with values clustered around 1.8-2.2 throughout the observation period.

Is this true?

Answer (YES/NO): NO